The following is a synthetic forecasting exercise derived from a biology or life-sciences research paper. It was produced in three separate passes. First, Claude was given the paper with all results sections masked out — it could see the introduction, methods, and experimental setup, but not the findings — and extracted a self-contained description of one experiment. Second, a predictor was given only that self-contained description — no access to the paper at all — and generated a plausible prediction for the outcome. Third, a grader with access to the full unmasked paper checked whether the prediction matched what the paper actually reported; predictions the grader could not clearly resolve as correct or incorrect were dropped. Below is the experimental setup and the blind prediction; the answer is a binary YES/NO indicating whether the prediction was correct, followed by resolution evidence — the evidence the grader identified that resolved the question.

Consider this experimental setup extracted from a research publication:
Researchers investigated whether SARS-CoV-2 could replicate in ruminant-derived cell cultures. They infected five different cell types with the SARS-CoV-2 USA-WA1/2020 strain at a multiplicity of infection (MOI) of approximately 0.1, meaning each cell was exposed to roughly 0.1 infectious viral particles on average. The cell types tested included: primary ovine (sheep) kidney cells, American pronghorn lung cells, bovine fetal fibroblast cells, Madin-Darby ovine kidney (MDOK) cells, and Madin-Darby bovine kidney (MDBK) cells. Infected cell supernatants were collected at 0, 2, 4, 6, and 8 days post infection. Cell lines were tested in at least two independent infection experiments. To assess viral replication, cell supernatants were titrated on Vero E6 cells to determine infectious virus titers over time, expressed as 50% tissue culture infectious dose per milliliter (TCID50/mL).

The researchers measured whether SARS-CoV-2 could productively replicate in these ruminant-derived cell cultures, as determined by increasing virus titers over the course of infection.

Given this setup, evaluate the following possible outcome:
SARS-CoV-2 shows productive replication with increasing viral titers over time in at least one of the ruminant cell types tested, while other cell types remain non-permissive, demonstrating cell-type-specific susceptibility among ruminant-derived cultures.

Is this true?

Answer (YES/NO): YES